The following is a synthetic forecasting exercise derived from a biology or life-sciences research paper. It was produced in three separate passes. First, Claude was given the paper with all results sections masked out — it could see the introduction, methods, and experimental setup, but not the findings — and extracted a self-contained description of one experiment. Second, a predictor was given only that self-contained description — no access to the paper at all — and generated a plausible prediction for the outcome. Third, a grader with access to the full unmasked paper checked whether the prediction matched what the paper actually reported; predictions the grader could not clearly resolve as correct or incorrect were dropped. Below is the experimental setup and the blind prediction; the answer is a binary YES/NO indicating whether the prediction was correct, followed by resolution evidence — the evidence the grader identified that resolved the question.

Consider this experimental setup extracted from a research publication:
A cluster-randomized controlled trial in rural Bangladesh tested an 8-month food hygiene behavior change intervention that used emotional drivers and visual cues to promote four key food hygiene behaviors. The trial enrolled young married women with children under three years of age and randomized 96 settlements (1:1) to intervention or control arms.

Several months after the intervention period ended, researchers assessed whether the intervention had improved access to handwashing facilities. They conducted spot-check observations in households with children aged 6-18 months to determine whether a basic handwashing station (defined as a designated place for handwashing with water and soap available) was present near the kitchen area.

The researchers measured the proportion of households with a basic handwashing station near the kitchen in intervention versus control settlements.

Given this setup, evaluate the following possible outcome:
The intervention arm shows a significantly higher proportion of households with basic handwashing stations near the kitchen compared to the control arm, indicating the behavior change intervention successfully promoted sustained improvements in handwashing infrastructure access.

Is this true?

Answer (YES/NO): YES